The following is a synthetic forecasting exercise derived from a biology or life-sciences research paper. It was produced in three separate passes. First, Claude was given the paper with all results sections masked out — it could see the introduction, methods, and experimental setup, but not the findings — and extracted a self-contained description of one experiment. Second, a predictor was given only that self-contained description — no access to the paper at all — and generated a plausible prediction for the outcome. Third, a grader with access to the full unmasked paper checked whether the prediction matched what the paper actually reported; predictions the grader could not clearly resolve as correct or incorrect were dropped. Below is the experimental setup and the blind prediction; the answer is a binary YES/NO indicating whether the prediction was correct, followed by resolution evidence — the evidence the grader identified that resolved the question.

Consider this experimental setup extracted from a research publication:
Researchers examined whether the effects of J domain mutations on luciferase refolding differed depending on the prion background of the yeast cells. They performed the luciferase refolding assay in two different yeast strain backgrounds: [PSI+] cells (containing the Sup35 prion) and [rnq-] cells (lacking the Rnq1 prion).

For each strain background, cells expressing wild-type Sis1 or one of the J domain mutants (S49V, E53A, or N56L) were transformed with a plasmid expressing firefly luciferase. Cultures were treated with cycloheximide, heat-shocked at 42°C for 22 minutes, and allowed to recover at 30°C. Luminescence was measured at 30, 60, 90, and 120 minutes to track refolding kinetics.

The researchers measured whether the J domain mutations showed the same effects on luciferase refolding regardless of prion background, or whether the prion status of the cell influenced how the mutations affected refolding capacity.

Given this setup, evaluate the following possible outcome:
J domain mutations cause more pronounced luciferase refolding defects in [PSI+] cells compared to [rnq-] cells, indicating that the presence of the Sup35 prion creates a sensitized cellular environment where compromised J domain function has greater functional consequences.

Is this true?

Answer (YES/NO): NO